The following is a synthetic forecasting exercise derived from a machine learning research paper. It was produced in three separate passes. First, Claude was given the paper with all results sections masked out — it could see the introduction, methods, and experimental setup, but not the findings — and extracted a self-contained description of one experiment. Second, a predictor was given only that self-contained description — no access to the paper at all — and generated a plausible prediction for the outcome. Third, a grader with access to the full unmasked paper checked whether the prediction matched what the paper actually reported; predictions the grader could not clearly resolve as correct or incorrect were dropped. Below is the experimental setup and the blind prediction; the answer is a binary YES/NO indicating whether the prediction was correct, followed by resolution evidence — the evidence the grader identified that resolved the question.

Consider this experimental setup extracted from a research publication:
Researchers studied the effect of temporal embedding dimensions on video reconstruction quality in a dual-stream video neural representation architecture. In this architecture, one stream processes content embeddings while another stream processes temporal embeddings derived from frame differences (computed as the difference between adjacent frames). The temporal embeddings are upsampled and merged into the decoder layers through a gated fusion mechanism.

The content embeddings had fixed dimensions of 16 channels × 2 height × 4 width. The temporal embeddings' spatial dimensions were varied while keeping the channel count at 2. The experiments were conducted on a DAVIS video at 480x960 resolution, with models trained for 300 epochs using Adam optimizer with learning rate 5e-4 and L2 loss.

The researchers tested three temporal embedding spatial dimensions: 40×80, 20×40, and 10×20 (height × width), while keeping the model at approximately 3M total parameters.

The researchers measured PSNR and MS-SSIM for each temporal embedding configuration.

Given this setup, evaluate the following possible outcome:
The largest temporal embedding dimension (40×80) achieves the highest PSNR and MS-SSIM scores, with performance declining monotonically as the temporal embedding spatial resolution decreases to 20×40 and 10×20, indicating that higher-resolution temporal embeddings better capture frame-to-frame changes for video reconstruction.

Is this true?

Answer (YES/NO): YES